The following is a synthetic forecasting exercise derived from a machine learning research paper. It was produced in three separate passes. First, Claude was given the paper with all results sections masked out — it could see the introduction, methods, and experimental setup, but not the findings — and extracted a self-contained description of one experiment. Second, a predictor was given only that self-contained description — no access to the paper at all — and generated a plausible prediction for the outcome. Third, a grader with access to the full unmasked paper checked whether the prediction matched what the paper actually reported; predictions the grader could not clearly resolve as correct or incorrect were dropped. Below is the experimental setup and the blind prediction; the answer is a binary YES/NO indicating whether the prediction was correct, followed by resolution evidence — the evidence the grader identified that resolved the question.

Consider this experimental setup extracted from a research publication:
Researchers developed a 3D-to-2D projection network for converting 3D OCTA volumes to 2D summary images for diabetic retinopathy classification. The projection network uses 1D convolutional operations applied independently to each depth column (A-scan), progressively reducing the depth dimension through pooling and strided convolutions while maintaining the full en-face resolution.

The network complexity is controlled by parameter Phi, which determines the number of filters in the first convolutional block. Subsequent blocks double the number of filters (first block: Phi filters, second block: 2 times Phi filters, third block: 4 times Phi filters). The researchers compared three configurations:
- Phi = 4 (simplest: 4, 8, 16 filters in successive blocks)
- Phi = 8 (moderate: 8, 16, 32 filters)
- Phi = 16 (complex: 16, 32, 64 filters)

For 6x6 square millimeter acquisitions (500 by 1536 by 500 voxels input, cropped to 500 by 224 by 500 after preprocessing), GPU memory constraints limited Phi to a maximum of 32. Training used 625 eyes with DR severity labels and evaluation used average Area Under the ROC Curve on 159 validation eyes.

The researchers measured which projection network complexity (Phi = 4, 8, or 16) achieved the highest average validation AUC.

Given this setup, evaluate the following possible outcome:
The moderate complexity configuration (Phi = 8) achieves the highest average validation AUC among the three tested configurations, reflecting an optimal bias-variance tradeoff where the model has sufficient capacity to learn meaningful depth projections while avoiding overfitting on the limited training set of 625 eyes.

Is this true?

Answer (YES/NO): YES